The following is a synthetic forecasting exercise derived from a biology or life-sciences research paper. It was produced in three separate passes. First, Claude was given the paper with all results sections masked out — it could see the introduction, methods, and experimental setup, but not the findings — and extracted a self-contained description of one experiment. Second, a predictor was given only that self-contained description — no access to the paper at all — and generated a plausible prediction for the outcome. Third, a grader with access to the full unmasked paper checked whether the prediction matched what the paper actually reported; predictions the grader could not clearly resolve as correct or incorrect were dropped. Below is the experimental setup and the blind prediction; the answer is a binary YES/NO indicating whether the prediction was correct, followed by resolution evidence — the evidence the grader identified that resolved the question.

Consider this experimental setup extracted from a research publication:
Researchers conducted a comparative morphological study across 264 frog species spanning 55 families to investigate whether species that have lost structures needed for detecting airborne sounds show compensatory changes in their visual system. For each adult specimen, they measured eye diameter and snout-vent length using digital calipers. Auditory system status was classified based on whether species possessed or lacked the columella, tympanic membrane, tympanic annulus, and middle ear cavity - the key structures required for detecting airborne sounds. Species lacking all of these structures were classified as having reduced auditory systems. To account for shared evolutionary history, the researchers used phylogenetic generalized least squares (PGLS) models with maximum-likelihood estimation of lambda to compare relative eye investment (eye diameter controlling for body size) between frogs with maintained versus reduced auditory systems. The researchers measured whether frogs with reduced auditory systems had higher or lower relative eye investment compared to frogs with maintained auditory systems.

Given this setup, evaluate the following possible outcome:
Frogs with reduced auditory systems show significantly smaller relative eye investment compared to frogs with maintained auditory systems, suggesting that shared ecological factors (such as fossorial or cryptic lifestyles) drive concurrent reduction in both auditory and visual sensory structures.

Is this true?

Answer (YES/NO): YES